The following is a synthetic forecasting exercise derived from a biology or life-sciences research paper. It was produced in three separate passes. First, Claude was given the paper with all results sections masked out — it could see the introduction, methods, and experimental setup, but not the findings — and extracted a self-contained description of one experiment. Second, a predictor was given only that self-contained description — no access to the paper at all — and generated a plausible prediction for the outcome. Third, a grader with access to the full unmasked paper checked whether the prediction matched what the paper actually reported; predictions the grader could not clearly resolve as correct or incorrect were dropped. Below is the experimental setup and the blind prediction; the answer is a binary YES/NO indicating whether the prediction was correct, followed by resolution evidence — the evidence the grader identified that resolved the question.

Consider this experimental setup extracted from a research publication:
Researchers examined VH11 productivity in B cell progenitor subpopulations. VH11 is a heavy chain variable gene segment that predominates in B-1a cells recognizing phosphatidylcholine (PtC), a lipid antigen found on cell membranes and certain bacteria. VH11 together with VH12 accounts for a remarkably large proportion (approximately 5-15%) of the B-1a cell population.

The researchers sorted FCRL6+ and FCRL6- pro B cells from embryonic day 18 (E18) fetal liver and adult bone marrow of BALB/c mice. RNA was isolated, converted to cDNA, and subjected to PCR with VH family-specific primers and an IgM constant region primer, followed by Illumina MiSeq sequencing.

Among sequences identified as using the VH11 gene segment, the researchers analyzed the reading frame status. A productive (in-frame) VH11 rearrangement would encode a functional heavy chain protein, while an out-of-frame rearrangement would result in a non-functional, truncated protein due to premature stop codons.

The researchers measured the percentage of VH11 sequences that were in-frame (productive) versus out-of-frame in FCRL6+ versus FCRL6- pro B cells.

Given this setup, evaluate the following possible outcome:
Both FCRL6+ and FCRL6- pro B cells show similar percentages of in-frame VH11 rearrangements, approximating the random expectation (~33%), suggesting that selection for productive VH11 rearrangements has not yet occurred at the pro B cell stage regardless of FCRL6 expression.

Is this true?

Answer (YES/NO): NO